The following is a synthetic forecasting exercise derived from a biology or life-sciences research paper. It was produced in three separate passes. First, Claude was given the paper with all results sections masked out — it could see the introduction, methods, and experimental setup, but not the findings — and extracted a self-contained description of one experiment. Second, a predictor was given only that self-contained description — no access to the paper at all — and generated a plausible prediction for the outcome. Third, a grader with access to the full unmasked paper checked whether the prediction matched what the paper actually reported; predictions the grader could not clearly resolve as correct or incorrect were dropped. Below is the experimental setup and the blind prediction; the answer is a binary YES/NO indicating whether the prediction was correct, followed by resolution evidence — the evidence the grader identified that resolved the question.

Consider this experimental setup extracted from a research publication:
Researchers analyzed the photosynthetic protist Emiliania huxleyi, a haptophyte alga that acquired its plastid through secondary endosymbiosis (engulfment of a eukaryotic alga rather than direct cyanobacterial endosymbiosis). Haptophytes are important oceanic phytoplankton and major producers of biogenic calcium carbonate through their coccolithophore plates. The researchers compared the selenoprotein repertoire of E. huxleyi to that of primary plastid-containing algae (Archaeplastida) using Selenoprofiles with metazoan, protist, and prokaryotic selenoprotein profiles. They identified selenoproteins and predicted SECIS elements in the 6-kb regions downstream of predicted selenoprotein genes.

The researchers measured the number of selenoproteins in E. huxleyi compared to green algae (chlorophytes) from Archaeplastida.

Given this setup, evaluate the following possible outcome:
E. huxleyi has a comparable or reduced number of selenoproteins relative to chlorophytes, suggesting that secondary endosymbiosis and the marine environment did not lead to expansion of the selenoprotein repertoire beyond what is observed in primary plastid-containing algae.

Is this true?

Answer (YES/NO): NO